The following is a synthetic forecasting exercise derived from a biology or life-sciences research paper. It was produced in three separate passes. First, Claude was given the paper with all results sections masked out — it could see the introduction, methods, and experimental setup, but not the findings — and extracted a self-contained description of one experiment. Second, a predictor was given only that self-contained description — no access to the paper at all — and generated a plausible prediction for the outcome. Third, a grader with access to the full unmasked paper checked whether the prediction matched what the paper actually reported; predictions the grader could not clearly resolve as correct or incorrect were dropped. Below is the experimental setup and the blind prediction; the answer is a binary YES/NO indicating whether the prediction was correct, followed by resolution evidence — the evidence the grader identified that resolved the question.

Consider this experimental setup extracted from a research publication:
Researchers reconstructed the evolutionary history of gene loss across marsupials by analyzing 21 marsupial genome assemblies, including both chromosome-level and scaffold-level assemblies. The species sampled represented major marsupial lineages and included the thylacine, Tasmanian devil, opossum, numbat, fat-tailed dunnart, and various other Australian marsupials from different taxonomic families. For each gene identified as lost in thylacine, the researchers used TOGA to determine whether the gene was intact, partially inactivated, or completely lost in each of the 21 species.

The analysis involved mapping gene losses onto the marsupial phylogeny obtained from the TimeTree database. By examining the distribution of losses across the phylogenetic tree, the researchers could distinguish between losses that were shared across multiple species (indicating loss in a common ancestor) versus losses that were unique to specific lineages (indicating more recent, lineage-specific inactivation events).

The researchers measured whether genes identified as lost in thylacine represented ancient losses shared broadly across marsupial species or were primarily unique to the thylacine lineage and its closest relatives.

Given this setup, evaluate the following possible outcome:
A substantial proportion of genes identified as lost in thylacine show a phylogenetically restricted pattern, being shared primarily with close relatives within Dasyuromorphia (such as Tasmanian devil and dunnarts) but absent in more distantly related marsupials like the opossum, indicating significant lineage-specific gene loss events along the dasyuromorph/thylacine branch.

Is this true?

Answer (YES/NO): NO